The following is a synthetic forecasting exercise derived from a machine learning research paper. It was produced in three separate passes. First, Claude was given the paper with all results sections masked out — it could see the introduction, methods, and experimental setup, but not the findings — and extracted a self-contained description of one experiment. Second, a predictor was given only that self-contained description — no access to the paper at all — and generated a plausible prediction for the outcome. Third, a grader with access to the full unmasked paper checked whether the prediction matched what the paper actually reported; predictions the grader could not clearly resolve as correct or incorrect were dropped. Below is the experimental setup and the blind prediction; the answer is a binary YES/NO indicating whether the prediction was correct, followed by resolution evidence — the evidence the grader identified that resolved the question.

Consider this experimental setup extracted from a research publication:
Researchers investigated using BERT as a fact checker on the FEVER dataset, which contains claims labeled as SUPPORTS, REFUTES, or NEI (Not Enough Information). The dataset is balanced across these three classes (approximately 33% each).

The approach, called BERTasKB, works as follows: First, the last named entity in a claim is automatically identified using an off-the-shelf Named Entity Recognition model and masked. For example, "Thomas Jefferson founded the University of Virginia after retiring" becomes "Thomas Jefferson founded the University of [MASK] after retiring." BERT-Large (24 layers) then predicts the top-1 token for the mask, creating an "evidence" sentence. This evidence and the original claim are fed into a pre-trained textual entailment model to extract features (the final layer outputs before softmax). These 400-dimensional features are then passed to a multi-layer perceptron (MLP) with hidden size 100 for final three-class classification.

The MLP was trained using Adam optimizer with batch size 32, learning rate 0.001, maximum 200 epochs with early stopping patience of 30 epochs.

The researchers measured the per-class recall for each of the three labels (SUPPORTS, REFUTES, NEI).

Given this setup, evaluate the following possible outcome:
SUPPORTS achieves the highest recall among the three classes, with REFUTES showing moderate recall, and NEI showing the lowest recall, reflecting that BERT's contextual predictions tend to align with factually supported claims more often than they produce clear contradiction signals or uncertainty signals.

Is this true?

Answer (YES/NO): YES